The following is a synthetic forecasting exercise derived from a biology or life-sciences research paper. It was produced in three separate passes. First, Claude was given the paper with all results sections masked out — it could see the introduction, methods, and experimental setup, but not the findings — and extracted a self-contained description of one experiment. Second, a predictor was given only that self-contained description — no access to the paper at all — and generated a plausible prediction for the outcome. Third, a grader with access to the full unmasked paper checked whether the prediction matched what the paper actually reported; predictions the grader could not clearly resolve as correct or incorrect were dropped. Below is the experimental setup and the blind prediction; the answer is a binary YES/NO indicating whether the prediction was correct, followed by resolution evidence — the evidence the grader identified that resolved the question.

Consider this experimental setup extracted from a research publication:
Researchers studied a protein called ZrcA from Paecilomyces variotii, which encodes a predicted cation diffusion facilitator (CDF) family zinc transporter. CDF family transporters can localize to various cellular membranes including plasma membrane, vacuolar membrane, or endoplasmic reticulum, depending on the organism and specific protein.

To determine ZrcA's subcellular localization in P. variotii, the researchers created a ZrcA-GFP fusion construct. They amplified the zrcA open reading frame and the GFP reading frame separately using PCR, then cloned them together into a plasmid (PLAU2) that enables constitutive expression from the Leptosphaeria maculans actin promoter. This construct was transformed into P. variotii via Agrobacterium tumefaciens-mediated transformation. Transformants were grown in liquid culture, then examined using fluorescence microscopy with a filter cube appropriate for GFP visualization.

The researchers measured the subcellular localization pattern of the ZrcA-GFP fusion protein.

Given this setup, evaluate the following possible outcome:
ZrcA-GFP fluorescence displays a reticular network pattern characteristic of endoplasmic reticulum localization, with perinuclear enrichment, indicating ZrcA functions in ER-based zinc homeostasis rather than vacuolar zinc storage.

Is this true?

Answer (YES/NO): NO